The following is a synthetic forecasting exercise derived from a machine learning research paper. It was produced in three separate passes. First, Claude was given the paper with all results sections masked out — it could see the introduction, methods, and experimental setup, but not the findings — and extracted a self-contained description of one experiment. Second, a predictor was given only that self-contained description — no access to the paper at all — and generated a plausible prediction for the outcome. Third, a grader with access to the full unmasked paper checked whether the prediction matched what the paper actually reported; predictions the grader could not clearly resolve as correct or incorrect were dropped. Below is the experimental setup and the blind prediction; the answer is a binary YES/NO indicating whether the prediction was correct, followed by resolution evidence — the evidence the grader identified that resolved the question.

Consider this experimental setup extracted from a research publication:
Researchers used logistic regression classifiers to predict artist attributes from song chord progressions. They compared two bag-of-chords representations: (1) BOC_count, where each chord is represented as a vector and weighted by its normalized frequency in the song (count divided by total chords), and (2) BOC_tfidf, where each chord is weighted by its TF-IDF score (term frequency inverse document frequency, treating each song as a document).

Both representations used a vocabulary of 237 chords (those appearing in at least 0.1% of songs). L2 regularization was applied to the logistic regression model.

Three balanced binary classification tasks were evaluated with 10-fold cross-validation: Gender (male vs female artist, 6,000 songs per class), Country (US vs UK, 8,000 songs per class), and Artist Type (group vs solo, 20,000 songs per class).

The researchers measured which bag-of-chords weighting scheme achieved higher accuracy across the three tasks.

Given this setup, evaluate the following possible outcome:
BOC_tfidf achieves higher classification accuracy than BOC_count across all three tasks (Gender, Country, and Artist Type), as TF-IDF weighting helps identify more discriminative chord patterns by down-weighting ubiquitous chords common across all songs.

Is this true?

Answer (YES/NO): NO